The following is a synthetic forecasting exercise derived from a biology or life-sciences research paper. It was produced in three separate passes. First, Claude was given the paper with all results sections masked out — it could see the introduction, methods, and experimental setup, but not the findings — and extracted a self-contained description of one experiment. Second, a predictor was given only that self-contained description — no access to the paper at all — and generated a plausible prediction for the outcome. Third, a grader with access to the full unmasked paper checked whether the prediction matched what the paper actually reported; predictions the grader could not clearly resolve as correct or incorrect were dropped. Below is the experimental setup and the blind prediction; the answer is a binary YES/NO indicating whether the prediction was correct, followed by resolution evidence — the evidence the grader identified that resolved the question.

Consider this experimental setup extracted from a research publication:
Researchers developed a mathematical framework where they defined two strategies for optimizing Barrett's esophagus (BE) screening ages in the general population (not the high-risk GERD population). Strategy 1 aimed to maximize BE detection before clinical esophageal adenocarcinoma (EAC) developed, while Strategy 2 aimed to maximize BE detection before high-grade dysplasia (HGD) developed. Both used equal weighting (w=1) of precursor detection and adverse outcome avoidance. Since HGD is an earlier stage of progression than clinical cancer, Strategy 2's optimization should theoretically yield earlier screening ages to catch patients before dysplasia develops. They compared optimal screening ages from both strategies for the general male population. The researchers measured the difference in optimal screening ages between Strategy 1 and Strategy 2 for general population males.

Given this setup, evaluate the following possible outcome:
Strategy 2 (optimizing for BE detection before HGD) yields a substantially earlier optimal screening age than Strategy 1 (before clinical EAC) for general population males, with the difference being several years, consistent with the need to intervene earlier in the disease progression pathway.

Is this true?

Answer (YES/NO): YES